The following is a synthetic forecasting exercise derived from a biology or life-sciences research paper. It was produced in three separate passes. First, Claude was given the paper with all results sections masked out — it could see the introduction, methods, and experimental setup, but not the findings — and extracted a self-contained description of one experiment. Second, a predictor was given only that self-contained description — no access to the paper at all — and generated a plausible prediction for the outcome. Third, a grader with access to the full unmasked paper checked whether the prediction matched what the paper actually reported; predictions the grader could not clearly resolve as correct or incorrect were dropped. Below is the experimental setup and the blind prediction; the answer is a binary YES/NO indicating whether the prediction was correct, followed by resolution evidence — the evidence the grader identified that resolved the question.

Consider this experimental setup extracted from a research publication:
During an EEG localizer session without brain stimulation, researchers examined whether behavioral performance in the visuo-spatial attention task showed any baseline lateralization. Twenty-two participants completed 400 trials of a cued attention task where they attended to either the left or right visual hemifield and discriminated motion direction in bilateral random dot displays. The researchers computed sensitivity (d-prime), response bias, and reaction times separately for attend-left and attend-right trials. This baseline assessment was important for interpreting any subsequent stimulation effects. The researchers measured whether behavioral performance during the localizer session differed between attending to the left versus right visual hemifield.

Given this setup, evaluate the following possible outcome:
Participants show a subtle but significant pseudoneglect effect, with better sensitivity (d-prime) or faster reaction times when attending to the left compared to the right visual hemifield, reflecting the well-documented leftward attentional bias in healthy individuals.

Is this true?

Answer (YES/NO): NO